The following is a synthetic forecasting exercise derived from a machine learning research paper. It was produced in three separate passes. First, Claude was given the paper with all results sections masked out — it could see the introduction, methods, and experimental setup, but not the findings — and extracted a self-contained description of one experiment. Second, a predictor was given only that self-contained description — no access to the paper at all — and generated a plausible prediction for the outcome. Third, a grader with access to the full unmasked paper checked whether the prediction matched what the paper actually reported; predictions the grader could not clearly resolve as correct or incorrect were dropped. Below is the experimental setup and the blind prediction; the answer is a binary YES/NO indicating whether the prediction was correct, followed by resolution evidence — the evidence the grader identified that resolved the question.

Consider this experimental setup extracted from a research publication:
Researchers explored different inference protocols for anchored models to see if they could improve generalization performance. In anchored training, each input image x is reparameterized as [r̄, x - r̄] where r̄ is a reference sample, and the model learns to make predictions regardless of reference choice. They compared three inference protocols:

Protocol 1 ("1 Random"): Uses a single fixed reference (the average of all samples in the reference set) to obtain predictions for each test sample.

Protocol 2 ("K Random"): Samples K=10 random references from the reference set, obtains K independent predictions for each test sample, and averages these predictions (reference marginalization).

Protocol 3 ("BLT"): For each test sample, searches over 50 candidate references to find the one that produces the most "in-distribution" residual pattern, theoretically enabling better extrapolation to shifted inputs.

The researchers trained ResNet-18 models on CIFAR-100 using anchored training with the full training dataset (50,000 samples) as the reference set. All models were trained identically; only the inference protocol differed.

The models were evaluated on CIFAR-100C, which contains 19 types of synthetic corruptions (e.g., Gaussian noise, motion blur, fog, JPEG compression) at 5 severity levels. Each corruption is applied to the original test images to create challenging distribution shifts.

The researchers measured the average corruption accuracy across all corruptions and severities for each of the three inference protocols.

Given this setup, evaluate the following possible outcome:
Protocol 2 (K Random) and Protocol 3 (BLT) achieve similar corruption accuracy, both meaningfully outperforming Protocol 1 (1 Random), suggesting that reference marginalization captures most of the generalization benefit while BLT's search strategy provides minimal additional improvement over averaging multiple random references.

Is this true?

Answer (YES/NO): NO